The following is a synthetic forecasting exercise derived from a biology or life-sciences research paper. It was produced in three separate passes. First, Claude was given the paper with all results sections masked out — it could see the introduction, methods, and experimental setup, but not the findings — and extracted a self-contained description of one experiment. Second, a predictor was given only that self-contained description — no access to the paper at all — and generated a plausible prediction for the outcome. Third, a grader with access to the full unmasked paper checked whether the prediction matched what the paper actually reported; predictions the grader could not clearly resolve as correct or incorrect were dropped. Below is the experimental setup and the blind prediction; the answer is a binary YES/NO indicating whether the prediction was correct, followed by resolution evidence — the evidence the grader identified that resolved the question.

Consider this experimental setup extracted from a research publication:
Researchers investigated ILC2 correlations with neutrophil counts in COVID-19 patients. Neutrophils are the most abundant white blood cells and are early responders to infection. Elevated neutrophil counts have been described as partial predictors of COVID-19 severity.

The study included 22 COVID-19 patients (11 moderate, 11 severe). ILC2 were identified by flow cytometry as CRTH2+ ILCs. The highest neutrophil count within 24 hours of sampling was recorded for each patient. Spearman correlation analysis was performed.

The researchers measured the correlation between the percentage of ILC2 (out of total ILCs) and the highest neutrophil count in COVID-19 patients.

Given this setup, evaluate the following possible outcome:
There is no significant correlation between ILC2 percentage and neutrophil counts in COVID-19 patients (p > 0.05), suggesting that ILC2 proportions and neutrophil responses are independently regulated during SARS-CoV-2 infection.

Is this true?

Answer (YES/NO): NO